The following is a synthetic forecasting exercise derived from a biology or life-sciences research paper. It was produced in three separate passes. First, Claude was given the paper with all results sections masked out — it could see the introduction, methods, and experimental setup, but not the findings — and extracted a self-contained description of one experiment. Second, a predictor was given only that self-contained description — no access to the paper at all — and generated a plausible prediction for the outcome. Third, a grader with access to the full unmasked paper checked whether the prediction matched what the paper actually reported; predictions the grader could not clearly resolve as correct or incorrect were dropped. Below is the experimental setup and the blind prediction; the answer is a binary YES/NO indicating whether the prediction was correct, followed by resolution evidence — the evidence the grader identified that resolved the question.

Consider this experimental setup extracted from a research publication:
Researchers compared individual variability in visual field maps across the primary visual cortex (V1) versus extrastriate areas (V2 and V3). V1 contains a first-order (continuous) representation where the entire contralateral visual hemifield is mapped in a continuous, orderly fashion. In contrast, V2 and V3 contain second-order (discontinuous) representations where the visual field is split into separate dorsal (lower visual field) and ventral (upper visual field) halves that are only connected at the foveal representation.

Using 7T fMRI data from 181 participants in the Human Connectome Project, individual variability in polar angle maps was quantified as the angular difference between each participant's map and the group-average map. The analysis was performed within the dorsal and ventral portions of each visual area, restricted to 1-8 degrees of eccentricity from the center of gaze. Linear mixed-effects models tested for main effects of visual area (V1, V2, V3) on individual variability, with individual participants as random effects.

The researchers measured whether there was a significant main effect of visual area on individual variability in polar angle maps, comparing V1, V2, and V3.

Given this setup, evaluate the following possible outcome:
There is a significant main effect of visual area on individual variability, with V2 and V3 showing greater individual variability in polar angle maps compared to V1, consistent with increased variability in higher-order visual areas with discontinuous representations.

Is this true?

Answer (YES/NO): YES